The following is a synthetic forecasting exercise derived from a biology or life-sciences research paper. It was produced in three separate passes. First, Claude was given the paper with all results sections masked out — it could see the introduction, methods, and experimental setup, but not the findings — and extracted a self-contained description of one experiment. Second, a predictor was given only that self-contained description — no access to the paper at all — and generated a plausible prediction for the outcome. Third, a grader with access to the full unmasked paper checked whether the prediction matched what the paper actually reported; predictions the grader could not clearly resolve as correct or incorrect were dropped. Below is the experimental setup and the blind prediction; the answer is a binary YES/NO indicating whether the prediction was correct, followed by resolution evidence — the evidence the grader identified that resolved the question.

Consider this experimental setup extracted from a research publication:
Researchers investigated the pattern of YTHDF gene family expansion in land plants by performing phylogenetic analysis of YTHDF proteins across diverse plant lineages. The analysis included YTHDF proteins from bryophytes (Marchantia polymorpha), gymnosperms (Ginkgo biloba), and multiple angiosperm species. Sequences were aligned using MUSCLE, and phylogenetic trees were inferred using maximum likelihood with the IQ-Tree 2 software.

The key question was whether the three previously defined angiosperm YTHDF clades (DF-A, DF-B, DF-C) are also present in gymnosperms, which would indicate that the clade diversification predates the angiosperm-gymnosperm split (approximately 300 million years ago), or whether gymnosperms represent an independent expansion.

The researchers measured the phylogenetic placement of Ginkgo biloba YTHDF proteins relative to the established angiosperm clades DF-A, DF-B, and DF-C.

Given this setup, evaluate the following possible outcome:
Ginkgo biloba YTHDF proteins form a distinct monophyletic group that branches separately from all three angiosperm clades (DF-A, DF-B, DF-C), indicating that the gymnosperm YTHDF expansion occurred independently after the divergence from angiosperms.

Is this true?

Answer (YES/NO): NO